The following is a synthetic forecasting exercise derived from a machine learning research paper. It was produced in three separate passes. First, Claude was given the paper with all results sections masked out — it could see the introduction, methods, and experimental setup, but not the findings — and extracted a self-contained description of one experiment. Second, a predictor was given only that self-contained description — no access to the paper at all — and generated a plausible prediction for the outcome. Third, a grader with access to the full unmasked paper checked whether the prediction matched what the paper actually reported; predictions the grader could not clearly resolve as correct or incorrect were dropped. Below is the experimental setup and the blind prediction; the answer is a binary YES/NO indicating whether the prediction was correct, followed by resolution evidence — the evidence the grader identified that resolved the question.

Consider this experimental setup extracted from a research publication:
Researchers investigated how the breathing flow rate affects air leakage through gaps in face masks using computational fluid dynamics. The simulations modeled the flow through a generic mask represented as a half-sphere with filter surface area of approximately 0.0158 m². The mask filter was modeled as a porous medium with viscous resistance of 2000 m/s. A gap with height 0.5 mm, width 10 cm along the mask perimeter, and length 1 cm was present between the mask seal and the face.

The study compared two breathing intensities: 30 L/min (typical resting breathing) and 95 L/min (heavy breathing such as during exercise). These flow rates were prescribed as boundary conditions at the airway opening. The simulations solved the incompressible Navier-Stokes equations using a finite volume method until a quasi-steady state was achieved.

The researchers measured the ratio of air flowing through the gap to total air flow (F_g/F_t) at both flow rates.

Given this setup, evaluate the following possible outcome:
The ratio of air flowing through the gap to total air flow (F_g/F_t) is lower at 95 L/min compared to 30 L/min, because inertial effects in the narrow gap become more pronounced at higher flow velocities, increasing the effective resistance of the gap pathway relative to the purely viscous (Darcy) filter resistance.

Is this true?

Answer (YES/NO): YES